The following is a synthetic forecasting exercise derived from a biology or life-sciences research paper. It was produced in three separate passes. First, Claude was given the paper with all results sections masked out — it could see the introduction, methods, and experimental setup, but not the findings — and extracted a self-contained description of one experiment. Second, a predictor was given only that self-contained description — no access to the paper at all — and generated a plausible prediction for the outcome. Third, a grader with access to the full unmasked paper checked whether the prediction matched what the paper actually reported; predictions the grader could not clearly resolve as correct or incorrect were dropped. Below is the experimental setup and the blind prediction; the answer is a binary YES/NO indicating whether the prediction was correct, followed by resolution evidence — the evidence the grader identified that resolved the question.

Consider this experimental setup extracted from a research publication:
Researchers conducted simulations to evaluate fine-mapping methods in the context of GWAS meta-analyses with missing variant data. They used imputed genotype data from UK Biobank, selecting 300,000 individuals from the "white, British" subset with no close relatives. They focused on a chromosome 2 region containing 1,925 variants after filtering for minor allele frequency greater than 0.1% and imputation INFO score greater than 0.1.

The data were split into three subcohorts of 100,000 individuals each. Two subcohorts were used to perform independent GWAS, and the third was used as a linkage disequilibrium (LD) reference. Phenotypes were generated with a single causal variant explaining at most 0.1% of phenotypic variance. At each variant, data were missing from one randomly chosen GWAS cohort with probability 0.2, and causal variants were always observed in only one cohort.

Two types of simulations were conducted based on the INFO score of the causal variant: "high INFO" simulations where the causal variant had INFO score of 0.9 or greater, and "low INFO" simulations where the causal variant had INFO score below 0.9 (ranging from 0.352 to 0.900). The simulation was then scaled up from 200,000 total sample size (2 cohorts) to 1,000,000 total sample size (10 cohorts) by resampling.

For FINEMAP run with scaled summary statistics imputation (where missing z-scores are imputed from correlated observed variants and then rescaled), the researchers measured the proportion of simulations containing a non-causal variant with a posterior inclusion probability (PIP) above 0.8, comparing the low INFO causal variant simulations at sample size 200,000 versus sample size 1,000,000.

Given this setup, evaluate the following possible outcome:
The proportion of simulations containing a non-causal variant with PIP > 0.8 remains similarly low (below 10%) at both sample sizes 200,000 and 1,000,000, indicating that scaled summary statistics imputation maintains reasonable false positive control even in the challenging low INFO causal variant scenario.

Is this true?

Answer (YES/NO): NO